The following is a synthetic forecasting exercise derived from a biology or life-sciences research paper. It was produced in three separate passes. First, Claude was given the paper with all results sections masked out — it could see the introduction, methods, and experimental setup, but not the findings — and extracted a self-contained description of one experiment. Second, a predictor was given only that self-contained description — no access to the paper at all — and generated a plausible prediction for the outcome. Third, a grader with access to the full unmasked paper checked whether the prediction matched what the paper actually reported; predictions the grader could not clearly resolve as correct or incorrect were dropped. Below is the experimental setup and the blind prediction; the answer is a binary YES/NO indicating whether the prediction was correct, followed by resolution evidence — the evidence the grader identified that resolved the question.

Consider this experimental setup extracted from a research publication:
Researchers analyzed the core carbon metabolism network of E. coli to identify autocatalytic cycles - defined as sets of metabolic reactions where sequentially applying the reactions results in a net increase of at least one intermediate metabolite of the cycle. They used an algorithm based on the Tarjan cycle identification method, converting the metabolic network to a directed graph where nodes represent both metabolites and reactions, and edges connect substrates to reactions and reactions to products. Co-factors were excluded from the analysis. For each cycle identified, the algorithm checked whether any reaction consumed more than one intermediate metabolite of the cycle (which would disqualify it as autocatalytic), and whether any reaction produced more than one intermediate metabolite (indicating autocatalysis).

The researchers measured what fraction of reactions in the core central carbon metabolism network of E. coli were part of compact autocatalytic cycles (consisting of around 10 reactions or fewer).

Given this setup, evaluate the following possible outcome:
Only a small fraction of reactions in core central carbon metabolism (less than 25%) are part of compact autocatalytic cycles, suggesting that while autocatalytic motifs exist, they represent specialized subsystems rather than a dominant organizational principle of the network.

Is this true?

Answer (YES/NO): NO